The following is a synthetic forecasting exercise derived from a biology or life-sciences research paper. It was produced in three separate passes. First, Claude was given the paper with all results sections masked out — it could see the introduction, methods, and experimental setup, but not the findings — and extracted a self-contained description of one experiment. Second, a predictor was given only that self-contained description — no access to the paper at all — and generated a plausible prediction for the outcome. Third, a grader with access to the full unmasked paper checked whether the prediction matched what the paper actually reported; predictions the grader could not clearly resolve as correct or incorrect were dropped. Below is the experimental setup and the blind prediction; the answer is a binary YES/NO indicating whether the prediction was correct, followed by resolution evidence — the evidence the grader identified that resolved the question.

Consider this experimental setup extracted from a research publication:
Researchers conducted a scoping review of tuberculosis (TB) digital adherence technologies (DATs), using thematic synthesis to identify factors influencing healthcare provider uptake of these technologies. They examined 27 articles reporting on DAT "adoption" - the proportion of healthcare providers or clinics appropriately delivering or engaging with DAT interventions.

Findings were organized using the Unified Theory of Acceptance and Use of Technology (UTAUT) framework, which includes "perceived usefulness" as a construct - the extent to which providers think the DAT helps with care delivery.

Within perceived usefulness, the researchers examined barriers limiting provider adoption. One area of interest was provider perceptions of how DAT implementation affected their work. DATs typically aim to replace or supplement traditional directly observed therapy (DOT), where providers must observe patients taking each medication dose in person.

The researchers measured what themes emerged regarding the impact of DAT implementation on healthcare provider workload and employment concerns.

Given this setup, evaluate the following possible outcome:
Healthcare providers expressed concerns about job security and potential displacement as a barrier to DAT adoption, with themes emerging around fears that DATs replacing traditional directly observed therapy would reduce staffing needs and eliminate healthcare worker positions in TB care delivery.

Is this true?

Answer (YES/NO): YES